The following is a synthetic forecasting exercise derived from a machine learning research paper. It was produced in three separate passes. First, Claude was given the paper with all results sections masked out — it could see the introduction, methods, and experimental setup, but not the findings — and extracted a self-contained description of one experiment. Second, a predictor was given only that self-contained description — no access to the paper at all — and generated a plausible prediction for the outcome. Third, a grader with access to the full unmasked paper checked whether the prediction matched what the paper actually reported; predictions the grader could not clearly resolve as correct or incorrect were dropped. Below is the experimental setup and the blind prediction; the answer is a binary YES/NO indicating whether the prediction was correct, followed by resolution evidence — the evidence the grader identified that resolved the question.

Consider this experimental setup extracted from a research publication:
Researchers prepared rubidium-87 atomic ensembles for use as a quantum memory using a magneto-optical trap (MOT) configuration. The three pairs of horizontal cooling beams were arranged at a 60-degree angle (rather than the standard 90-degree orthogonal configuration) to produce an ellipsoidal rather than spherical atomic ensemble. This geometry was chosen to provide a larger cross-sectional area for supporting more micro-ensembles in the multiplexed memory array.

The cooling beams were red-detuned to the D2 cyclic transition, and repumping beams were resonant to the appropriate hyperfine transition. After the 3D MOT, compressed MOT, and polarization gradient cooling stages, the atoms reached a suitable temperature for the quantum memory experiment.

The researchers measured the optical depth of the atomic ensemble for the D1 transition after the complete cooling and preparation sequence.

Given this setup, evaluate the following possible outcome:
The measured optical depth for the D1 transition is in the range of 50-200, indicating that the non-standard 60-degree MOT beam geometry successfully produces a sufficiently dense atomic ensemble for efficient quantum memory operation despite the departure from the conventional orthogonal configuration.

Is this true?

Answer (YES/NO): NO